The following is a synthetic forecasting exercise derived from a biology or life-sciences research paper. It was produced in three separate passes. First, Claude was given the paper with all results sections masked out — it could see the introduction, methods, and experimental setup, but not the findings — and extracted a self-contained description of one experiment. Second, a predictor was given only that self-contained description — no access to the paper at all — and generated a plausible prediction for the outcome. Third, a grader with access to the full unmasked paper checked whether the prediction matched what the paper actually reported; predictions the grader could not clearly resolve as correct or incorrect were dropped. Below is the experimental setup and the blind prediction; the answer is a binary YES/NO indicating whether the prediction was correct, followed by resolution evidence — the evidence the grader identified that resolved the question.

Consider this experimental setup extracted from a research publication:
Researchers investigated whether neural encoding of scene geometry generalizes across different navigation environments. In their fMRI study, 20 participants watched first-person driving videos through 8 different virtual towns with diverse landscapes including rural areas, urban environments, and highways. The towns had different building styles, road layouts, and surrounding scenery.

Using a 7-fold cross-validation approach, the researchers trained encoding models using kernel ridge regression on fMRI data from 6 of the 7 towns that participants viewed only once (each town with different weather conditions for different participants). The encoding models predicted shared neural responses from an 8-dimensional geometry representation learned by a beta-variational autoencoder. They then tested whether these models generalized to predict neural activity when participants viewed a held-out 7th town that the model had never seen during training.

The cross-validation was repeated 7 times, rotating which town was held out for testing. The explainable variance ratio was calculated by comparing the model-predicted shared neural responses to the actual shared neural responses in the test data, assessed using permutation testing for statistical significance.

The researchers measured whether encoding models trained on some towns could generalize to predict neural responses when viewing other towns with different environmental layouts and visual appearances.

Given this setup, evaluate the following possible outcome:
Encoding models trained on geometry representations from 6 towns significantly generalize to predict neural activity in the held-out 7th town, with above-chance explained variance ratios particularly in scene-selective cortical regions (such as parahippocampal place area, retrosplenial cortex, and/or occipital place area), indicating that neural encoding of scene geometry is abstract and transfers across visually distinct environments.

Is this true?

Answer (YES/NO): YES